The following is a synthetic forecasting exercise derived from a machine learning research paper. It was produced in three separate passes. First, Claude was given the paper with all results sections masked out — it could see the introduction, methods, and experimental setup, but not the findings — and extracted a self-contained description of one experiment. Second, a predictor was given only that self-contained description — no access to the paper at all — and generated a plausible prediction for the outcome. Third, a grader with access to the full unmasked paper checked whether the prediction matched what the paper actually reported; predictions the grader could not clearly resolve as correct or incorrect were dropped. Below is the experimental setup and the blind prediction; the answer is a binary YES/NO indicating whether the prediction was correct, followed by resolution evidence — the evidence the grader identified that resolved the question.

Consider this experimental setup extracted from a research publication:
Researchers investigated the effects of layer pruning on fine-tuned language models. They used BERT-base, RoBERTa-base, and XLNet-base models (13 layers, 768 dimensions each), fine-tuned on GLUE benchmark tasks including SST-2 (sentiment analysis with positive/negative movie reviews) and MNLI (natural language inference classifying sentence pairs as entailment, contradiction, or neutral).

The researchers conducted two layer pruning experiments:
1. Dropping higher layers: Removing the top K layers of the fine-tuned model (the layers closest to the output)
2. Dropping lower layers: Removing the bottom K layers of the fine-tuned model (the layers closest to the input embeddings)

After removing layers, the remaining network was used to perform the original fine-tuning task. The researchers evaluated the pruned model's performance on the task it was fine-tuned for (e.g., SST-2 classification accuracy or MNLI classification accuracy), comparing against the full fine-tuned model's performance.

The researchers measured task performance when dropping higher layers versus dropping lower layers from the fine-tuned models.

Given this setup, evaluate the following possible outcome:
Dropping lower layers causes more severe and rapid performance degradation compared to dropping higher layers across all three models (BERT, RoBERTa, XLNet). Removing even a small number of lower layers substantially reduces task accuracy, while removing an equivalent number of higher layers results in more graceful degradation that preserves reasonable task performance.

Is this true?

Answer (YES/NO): YES